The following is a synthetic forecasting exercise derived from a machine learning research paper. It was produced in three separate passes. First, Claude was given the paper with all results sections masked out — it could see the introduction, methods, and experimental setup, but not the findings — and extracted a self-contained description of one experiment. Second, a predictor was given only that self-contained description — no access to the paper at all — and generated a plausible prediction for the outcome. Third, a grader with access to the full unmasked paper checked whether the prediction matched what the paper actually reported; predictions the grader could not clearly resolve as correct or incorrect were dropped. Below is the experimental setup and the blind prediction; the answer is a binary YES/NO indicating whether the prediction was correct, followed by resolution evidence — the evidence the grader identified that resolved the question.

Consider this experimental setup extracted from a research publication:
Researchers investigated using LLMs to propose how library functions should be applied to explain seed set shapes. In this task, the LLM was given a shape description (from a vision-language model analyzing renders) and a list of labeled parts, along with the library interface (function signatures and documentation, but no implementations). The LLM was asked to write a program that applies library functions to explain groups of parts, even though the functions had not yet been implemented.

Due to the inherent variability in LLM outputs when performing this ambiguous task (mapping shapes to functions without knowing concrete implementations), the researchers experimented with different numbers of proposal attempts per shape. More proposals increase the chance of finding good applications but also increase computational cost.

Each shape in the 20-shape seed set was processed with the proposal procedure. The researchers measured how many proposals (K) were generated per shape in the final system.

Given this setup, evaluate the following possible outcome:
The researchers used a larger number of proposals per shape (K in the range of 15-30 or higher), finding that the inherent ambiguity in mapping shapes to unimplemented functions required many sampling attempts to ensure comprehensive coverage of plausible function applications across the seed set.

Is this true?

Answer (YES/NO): NO